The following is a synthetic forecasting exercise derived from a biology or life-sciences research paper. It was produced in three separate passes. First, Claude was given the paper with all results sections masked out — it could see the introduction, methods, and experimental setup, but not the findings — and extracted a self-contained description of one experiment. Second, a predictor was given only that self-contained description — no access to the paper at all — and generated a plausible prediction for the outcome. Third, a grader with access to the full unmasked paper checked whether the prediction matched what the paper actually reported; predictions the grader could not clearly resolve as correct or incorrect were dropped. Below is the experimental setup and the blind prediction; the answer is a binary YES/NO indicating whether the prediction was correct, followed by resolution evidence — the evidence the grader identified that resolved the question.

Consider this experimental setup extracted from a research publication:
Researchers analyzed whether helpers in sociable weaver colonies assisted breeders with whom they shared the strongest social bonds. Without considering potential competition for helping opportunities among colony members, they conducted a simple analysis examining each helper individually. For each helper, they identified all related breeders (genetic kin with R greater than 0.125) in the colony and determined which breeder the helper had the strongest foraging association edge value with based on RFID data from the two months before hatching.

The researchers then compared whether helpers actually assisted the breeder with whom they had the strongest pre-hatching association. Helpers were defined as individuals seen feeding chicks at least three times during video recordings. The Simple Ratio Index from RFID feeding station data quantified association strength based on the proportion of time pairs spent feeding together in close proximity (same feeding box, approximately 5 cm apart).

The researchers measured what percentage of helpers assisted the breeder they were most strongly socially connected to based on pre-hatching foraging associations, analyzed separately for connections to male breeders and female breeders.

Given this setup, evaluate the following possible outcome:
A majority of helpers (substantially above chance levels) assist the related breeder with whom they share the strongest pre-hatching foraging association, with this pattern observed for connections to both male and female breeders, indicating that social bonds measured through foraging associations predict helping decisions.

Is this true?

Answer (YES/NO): YES